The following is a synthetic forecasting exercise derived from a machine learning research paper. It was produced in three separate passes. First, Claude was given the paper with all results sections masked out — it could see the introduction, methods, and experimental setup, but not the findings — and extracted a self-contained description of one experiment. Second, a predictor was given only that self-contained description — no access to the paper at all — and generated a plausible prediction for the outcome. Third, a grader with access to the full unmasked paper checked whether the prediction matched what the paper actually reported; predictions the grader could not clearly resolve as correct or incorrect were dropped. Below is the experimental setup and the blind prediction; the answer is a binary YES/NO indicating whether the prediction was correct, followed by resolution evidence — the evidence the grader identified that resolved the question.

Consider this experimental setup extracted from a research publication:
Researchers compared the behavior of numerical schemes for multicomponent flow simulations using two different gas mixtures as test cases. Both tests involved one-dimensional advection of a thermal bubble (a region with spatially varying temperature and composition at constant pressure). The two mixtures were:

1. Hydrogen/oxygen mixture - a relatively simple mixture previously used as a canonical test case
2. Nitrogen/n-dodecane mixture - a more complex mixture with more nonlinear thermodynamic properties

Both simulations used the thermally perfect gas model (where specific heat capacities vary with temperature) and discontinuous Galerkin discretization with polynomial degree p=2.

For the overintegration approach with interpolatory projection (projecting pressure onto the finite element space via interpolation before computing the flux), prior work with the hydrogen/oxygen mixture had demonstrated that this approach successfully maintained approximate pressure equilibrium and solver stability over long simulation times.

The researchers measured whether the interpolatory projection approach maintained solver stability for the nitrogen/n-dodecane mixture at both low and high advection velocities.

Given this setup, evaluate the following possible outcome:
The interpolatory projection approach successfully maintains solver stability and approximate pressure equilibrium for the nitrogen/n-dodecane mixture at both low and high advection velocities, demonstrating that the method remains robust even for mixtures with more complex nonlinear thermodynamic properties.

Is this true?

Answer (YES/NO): NO